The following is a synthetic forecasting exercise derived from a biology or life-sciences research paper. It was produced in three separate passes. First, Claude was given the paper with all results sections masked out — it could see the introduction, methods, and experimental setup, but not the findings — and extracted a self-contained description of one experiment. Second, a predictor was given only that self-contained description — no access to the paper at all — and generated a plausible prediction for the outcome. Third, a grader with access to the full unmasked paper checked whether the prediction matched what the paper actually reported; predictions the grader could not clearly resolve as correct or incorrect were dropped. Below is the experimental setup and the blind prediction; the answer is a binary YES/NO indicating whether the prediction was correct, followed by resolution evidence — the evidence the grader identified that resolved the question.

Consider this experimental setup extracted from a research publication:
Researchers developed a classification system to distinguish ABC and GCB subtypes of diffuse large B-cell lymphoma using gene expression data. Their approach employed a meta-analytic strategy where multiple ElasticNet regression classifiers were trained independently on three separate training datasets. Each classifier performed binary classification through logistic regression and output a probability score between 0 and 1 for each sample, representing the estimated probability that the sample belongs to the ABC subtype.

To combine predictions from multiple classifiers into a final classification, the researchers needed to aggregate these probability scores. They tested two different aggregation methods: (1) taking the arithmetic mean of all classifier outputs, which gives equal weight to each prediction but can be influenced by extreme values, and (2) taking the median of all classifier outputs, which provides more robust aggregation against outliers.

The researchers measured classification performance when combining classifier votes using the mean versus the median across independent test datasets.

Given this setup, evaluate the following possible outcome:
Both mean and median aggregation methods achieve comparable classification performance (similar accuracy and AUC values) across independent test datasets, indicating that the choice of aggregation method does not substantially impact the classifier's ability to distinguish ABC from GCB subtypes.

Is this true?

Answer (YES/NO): NO